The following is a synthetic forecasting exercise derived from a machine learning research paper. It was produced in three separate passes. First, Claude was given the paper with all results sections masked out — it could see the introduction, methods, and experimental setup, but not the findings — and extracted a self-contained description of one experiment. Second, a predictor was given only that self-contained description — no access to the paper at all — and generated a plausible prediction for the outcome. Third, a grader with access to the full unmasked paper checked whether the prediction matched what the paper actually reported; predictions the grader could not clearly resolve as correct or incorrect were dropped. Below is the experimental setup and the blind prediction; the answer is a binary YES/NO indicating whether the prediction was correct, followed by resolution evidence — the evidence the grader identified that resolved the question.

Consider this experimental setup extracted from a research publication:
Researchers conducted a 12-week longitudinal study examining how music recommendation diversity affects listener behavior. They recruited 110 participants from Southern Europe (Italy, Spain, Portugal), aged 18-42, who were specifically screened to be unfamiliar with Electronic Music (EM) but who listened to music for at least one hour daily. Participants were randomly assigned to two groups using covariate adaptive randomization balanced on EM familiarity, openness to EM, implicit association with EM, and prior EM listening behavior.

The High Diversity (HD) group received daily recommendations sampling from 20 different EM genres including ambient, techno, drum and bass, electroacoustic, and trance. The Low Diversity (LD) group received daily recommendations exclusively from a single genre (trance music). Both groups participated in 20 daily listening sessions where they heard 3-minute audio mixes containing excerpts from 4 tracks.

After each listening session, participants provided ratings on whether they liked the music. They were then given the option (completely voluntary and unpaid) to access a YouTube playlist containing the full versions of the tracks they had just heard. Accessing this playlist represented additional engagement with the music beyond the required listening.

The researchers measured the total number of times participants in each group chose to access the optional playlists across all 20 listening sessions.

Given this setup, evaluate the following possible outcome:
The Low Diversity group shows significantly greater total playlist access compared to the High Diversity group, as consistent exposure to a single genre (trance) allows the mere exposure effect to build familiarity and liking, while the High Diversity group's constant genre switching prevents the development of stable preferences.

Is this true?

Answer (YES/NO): NO